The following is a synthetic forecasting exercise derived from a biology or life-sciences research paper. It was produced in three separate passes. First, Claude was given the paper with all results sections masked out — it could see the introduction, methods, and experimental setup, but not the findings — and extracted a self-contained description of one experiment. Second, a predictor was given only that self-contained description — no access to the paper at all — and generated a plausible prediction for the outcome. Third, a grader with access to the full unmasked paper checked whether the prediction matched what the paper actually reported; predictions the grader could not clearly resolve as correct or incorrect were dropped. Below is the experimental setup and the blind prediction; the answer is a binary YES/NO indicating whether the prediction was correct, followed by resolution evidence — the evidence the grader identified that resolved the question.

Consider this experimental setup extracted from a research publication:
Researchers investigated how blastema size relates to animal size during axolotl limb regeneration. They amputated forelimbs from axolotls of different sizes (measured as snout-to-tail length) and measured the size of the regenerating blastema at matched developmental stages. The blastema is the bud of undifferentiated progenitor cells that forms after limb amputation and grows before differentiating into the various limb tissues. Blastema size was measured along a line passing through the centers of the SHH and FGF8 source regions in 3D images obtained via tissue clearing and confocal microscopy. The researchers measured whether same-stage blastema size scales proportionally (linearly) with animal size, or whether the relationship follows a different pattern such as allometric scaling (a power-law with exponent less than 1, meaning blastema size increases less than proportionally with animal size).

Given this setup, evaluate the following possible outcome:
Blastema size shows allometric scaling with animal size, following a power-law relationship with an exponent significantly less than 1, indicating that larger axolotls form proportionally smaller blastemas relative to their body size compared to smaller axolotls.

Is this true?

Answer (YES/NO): YES